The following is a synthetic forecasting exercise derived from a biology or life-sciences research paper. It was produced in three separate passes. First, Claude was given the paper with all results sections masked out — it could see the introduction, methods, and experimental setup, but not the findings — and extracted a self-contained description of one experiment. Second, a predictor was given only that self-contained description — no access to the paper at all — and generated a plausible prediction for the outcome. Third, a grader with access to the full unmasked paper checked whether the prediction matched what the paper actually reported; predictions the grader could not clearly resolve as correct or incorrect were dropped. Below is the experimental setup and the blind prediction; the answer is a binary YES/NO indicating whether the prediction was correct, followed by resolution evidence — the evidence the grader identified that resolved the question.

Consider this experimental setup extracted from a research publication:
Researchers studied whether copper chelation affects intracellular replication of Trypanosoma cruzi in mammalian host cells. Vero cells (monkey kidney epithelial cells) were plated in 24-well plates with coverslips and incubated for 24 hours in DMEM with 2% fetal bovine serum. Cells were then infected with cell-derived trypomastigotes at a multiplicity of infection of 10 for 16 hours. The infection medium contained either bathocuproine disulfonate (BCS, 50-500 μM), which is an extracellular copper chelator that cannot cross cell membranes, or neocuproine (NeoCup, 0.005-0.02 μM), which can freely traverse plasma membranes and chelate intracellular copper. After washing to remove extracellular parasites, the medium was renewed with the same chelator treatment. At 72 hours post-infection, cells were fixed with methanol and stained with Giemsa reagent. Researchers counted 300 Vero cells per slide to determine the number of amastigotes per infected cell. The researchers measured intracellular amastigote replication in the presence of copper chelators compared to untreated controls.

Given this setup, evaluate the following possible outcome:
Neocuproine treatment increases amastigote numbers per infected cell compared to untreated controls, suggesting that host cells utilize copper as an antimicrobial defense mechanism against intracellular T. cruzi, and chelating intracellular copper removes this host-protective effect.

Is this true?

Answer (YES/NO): YES